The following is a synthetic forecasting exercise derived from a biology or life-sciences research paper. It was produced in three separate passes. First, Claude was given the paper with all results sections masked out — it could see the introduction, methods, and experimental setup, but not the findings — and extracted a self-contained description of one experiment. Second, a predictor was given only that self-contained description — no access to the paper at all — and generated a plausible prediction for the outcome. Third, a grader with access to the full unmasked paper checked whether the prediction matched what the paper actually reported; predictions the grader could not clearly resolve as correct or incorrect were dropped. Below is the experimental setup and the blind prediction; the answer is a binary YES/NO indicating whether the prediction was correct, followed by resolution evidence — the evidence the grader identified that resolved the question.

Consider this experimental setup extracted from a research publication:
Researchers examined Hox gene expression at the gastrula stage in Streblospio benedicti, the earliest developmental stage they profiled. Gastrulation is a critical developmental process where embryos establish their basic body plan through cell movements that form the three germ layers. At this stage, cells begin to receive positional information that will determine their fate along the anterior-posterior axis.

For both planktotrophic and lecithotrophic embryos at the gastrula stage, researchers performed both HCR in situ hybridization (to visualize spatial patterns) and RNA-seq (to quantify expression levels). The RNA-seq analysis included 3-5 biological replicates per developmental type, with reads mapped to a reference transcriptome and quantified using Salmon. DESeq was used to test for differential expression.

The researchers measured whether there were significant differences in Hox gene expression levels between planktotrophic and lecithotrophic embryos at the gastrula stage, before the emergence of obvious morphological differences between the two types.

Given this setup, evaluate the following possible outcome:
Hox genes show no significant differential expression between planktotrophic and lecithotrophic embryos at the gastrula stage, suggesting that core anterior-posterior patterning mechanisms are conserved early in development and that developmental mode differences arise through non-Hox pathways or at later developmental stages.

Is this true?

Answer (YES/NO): YES